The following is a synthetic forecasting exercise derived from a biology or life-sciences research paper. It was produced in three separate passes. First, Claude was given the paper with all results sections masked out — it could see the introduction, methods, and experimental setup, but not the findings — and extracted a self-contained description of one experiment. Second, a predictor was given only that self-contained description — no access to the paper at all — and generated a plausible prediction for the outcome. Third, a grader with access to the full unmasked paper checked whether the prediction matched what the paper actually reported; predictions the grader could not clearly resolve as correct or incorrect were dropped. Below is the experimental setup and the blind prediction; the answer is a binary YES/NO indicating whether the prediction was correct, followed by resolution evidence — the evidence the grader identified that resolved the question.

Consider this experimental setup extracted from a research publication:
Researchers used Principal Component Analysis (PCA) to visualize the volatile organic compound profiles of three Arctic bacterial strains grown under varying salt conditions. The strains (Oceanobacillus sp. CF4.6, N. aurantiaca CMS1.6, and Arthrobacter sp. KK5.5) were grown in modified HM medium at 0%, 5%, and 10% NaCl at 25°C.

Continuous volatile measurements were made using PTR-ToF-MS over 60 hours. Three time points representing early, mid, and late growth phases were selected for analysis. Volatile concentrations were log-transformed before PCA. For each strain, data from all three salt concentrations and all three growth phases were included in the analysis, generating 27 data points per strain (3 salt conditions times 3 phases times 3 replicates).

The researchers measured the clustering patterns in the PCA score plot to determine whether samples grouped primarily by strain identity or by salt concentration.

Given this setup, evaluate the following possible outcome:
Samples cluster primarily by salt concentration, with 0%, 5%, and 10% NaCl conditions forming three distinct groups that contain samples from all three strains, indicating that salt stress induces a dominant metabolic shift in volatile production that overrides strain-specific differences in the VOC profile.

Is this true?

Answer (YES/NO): NO